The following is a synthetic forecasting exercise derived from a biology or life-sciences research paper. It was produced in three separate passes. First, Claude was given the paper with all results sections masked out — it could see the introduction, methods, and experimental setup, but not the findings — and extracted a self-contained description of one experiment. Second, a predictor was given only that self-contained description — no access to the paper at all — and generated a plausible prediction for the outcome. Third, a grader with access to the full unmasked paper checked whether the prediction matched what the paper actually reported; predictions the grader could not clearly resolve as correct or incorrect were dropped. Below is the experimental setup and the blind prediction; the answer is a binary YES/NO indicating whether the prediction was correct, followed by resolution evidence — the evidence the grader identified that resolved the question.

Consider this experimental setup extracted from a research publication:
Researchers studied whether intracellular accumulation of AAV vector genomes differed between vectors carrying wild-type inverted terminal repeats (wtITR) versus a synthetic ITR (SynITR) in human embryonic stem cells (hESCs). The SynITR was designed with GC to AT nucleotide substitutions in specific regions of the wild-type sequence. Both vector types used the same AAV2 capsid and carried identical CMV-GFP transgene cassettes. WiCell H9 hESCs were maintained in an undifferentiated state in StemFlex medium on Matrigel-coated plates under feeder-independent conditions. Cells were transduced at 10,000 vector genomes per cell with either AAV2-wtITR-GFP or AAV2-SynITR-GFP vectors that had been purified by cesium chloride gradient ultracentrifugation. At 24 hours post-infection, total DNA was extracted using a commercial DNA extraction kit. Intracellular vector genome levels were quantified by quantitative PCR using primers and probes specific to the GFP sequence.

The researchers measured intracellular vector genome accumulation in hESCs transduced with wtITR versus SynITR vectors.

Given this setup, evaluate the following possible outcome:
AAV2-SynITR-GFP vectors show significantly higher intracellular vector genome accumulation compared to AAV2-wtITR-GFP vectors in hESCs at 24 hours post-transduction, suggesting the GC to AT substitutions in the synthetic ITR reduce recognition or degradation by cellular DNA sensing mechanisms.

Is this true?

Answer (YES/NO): NO